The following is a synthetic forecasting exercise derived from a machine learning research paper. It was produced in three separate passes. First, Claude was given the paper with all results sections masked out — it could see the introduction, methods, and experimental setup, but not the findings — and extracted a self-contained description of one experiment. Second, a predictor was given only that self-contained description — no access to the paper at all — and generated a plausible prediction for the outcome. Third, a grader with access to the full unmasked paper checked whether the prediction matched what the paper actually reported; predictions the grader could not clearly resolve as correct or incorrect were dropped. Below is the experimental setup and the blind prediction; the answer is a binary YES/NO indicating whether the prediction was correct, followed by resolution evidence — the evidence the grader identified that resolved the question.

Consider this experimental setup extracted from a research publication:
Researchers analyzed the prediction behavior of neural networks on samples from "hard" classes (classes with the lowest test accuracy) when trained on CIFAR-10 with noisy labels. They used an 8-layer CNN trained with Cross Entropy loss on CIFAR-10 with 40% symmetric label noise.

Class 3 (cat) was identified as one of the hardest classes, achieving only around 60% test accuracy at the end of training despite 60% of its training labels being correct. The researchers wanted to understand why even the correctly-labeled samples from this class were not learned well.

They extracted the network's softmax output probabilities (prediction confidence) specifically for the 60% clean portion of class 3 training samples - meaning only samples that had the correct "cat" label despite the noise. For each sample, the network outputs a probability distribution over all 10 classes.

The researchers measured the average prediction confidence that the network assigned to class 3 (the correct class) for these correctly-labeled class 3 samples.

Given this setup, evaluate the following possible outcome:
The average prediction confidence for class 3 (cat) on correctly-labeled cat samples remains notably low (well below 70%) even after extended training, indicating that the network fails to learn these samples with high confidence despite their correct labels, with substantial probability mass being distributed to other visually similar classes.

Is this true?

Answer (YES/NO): YES